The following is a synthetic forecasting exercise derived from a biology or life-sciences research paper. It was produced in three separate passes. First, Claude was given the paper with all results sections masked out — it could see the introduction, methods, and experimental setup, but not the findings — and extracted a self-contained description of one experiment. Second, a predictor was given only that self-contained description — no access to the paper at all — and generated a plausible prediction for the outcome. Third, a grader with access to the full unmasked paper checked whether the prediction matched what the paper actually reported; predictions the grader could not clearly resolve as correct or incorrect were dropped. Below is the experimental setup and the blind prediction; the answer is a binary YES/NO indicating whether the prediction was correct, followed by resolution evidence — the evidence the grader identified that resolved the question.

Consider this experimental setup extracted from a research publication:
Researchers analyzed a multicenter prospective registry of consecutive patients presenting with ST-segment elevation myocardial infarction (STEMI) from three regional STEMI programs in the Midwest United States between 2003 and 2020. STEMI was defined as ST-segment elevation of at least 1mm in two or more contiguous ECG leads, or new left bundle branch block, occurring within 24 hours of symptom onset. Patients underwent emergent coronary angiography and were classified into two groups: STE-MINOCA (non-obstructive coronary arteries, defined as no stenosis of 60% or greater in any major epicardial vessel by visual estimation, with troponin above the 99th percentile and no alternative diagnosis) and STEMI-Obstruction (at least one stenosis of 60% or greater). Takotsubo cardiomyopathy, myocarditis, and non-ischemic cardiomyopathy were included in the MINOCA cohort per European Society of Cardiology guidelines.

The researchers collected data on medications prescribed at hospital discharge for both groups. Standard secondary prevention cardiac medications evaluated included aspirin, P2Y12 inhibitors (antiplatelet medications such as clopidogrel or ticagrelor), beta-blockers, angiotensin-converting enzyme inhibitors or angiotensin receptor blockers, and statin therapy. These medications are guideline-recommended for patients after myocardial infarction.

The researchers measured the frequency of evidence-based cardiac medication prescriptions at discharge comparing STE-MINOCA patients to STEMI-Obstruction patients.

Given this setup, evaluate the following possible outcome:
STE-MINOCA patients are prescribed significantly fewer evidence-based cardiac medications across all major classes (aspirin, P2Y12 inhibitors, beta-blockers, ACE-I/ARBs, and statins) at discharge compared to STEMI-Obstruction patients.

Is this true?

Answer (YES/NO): YES